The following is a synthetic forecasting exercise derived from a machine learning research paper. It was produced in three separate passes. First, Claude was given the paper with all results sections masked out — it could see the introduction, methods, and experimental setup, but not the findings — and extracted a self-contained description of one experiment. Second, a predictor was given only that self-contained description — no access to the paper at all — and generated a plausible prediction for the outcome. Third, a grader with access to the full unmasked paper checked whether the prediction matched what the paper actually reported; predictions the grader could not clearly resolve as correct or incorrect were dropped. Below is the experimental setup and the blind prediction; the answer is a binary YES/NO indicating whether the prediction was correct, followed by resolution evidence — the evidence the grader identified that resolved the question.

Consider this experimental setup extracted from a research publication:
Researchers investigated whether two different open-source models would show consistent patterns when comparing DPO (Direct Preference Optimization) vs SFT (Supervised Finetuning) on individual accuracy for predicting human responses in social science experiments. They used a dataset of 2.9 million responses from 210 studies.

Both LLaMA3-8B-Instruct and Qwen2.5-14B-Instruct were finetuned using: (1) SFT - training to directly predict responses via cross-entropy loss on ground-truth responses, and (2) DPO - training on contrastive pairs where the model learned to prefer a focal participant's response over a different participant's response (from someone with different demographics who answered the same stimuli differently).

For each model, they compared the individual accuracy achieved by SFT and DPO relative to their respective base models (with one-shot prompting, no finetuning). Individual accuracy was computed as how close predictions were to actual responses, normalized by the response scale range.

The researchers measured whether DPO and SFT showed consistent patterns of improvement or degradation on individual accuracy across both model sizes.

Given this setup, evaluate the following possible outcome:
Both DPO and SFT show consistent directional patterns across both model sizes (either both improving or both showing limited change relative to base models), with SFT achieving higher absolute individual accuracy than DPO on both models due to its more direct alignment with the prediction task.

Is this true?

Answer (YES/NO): NO